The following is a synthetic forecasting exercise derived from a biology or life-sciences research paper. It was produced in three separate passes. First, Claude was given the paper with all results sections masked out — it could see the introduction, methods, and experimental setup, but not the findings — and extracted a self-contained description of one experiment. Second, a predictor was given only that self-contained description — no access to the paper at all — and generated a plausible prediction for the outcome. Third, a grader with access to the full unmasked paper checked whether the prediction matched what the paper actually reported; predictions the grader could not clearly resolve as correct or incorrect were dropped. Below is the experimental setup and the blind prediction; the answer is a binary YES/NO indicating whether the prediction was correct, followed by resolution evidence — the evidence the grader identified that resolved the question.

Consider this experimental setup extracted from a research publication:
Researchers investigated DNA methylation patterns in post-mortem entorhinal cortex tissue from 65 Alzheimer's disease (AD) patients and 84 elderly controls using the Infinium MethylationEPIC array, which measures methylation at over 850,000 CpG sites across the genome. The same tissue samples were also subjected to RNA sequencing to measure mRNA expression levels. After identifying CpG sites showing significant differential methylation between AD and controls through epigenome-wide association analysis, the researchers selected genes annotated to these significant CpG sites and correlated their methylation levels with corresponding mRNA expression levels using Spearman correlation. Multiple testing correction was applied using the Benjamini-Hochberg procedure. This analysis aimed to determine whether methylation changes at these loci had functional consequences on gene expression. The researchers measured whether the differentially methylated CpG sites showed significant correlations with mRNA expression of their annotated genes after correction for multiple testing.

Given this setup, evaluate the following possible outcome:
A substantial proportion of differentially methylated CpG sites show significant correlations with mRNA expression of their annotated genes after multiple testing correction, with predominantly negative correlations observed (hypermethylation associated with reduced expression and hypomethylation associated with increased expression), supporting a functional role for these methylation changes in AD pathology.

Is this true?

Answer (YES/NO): NO